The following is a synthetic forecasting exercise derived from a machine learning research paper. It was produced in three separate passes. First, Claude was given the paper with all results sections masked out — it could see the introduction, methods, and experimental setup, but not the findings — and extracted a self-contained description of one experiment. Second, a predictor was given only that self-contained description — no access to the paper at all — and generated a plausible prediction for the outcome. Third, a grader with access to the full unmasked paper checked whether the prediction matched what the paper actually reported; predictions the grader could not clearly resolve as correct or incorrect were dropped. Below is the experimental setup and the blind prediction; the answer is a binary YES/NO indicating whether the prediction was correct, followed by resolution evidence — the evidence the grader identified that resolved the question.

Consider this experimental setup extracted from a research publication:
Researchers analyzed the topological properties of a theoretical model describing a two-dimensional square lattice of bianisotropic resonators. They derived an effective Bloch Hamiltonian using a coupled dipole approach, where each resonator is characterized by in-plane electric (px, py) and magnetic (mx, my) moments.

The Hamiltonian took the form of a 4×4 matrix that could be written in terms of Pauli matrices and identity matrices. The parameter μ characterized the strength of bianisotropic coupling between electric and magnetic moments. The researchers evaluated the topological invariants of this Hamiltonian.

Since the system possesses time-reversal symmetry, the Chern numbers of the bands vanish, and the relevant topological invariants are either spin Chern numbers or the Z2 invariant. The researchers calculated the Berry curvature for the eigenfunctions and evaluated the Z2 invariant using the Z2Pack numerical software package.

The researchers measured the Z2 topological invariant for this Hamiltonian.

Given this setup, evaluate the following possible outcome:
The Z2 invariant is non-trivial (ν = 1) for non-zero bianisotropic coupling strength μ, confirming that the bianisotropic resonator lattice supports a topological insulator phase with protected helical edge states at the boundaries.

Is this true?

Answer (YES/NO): NO